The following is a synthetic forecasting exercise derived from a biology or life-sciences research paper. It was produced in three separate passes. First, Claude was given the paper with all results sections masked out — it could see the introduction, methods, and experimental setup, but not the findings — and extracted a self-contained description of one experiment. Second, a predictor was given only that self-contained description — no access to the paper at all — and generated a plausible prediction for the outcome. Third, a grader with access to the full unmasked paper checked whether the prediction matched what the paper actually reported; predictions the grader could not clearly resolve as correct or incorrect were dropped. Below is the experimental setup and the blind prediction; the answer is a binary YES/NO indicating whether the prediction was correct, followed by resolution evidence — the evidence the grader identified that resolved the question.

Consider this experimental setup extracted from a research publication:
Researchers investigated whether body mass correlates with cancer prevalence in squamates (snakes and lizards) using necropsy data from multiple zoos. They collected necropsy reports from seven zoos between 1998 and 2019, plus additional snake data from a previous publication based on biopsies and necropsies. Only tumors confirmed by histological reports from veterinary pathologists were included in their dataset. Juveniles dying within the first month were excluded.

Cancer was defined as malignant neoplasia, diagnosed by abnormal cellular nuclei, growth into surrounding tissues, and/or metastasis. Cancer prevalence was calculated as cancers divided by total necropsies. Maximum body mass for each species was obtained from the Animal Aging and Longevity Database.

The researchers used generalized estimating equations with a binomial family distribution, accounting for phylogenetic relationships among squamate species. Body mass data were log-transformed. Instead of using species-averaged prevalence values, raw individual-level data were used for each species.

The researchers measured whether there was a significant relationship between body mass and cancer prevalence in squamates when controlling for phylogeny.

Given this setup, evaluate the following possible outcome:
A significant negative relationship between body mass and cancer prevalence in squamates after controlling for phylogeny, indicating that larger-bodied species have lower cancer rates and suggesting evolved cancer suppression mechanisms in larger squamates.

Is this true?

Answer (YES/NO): NO